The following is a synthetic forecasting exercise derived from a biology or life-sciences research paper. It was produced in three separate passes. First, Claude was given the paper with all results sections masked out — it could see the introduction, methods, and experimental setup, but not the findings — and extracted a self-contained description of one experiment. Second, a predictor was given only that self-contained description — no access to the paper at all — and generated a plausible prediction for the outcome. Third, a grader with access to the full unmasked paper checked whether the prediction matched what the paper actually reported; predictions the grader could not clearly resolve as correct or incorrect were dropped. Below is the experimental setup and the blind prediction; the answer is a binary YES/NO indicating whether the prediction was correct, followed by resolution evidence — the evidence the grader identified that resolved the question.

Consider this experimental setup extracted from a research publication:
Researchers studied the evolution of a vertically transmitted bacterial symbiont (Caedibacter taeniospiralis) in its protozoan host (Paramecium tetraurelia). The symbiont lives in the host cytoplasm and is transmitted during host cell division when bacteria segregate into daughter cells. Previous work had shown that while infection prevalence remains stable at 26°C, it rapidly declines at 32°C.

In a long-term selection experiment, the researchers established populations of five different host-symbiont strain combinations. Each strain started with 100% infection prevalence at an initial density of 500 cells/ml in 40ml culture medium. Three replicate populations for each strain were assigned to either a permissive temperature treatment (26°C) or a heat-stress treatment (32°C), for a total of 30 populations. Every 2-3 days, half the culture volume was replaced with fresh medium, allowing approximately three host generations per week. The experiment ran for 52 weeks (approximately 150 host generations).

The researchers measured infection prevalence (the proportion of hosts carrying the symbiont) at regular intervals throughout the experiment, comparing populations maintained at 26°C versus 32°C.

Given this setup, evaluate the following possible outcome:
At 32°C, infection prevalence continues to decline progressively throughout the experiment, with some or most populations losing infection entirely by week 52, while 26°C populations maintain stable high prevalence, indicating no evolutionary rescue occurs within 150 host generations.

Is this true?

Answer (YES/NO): NO